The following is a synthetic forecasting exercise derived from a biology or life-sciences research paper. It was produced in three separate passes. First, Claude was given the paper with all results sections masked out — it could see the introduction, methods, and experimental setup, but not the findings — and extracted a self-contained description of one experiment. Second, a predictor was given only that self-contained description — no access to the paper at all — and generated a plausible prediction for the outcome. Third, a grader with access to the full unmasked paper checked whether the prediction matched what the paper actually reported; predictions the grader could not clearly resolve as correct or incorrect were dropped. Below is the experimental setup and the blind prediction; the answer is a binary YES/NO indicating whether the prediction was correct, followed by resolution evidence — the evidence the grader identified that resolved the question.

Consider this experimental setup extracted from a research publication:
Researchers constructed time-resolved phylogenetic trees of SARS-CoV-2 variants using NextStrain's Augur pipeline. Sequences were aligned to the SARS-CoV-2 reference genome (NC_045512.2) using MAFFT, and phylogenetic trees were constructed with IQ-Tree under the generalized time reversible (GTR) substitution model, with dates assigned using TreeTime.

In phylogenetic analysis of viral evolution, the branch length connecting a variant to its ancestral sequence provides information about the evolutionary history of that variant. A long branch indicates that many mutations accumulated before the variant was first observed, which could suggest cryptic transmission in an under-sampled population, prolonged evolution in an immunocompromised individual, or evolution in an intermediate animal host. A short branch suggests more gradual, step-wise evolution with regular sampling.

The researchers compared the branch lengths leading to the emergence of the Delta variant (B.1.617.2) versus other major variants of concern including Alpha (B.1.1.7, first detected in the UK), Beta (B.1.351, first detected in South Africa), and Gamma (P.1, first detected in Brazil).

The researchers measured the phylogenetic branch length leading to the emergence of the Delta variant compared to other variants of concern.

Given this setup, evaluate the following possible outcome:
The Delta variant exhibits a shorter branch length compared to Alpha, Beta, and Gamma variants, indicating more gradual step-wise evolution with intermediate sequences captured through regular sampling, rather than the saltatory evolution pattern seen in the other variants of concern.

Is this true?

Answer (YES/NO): YES